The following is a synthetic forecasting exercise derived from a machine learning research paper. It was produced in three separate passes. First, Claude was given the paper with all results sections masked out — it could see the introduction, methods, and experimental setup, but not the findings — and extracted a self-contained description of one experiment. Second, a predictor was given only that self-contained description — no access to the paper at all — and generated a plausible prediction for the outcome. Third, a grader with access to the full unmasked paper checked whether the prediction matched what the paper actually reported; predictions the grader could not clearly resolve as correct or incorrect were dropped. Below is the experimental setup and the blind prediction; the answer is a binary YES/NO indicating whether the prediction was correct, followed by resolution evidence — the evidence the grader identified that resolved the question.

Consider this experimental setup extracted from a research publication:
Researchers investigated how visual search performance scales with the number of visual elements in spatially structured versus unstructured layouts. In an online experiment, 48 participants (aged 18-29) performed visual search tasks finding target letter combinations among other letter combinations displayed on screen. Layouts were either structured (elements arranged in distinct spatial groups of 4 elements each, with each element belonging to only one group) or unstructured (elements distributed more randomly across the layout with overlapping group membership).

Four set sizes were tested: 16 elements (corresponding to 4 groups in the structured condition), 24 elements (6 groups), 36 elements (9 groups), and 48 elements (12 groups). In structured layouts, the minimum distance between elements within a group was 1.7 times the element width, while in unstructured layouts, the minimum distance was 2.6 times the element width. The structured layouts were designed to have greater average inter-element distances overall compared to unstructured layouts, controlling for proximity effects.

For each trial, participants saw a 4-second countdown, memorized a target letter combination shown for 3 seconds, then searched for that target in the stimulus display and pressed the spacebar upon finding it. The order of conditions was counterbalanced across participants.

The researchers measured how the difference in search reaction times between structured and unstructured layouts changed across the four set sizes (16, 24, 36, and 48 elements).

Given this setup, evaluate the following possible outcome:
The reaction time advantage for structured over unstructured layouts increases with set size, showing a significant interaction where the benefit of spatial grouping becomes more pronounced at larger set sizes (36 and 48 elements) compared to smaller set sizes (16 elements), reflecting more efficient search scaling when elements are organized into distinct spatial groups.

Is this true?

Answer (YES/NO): YES